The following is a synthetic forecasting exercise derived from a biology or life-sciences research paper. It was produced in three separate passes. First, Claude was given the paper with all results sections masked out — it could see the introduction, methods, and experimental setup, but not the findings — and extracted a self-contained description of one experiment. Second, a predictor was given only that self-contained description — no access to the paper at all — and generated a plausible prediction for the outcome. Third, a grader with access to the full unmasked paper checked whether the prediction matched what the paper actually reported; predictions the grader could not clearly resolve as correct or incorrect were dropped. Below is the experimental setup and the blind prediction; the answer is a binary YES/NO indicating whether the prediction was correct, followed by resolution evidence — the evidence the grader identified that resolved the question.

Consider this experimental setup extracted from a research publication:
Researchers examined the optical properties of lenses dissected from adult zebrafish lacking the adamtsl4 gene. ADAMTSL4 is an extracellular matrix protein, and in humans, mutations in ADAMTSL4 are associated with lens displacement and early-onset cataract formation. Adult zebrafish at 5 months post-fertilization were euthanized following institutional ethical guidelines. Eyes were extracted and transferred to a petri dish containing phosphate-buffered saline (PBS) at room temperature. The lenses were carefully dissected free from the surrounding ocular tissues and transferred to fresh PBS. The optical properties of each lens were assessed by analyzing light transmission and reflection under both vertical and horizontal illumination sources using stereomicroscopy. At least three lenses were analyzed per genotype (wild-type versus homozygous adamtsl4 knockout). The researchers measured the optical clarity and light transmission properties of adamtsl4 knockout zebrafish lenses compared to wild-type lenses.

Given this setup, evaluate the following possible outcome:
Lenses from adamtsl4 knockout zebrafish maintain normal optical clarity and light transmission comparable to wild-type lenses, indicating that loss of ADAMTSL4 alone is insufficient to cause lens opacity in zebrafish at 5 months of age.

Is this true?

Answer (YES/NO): NO